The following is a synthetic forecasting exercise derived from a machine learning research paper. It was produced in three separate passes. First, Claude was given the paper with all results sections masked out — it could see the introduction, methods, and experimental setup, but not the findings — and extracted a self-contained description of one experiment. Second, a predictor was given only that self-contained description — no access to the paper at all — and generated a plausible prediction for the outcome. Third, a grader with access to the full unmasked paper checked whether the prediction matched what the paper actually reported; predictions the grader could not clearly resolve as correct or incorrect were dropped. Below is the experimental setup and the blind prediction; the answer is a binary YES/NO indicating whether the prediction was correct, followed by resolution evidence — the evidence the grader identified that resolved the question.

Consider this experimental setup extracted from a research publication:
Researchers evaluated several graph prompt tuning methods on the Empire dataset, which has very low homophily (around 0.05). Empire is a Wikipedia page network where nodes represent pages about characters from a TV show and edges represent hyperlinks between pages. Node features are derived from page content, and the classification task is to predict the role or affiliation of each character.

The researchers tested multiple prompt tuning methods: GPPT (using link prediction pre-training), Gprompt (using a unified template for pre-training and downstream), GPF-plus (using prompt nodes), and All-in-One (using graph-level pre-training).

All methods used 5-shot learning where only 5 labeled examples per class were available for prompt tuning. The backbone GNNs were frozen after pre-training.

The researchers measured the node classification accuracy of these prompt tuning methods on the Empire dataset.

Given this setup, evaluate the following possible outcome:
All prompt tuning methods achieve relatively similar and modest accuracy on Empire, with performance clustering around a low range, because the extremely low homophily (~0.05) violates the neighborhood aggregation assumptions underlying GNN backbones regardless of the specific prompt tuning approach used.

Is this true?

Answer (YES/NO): YES